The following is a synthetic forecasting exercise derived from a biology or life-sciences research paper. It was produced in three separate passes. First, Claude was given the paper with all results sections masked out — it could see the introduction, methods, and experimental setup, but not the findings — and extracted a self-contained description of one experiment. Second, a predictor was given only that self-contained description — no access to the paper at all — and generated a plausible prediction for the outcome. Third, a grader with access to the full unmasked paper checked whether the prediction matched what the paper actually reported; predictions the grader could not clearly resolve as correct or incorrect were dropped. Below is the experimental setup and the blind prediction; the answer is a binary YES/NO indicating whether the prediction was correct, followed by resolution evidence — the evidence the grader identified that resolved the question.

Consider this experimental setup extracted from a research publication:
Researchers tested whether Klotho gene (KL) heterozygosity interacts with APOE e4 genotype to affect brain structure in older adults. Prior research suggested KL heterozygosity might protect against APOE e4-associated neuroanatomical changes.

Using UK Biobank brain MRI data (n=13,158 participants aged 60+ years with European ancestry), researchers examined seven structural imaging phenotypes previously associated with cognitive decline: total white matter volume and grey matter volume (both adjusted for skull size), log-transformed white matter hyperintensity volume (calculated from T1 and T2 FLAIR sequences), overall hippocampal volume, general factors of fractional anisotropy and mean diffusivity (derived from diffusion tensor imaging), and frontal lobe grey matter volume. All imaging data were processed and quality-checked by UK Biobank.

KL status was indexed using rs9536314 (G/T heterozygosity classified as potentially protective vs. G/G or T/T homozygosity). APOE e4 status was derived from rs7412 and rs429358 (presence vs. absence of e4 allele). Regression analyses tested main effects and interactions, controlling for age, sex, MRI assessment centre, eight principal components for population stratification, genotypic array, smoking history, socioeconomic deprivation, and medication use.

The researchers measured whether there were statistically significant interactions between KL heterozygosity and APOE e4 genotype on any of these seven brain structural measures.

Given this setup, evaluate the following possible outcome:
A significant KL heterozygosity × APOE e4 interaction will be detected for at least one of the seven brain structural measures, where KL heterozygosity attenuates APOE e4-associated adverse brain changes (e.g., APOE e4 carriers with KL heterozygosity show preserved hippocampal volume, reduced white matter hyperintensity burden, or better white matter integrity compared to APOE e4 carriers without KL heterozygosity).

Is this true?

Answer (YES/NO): NO